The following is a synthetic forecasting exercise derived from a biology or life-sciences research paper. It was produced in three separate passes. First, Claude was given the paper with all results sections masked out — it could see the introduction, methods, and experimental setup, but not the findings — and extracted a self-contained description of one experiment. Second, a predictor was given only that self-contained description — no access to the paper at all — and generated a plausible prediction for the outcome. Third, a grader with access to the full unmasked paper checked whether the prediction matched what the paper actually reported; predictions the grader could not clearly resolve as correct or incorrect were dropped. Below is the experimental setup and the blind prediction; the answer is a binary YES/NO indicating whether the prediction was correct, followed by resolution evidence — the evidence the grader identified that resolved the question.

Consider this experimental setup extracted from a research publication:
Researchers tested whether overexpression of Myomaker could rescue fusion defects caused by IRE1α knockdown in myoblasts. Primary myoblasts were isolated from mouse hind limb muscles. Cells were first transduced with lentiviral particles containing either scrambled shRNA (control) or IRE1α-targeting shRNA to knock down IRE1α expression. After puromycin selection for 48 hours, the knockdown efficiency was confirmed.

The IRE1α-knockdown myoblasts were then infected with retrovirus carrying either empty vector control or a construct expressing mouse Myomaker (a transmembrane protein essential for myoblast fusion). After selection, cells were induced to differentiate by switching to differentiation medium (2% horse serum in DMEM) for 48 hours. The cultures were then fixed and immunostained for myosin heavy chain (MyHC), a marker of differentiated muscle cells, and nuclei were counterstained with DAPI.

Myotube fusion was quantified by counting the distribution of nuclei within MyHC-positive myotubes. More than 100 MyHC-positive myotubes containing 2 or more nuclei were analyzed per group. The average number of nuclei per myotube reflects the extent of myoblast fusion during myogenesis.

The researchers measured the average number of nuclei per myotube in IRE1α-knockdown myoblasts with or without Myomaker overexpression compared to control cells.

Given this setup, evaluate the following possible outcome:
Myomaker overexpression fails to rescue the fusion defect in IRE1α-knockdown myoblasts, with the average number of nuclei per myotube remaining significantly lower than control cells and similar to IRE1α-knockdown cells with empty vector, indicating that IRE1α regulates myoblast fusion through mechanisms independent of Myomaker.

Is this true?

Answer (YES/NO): NO